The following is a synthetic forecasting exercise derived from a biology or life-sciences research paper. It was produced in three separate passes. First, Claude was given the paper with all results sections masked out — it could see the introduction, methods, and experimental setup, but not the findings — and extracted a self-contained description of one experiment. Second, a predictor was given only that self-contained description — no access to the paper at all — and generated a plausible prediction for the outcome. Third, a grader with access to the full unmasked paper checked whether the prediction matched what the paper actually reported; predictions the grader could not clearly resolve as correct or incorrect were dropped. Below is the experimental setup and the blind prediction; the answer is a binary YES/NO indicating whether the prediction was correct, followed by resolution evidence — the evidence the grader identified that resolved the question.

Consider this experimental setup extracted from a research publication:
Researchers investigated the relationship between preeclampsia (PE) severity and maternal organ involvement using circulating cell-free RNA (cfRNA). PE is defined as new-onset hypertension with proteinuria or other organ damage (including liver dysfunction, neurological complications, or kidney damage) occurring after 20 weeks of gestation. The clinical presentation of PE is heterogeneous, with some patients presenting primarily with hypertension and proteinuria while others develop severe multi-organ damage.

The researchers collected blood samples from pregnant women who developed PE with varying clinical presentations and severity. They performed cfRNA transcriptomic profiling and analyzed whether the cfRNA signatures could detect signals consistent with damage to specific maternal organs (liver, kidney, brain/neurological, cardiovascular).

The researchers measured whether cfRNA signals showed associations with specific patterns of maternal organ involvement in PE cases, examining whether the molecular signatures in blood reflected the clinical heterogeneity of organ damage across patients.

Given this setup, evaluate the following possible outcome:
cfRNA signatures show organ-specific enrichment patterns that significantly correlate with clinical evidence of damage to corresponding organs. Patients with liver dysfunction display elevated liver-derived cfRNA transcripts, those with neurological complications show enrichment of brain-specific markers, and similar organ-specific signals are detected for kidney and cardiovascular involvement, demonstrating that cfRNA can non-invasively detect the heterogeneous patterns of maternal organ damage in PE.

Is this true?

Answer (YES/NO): NO